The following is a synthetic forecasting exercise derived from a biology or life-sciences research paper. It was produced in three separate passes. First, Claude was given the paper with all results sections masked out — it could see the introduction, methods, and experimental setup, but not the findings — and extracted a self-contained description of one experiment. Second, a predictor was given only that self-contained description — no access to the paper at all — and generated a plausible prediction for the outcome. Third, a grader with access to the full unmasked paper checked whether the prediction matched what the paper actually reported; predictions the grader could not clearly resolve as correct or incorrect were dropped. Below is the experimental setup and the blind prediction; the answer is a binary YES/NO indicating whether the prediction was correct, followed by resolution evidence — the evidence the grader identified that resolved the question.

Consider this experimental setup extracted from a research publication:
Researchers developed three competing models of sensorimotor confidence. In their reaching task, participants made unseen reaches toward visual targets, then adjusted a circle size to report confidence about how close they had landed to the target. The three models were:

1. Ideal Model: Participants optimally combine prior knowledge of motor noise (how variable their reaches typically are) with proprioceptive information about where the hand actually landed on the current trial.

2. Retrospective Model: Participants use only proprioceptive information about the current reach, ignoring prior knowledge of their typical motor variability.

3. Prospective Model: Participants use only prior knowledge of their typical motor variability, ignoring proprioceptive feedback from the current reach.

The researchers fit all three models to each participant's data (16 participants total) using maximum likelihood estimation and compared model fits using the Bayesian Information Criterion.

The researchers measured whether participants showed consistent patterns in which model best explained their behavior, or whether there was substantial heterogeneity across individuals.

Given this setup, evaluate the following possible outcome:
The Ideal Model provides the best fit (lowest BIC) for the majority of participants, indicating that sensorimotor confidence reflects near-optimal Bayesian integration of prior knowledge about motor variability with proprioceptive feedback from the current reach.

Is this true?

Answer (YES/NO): NO